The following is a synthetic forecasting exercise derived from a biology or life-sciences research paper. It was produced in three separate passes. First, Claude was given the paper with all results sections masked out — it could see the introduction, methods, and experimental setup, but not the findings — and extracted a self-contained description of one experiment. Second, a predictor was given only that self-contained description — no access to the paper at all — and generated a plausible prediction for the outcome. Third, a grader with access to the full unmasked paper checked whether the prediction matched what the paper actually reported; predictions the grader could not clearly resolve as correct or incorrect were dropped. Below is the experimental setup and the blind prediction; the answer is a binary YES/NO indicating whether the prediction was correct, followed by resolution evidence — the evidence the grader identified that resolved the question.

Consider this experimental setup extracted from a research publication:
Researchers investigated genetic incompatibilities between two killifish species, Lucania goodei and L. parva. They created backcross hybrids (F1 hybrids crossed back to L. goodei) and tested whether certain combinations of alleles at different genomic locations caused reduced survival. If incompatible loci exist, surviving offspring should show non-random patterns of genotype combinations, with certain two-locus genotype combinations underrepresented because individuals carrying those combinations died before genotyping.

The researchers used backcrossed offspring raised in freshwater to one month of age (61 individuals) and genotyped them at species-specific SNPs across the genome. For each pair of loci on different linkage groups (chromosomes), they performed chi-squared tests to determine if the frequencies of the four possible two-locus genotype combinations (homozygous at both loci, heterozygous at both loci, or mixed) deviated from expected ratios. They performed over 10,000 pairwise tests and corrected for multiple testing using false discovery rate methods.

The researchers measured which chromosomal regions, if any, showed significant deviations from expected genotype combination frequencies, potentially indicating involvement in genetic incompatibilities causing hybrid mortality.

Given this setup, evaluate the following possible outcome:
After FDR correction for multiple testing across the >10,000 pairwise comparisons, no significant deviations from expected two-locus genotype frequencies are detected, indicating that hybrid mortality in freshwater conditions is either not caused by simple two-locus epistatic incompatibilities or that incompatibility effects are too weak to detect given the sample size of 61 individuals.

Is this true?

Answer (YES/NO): NO